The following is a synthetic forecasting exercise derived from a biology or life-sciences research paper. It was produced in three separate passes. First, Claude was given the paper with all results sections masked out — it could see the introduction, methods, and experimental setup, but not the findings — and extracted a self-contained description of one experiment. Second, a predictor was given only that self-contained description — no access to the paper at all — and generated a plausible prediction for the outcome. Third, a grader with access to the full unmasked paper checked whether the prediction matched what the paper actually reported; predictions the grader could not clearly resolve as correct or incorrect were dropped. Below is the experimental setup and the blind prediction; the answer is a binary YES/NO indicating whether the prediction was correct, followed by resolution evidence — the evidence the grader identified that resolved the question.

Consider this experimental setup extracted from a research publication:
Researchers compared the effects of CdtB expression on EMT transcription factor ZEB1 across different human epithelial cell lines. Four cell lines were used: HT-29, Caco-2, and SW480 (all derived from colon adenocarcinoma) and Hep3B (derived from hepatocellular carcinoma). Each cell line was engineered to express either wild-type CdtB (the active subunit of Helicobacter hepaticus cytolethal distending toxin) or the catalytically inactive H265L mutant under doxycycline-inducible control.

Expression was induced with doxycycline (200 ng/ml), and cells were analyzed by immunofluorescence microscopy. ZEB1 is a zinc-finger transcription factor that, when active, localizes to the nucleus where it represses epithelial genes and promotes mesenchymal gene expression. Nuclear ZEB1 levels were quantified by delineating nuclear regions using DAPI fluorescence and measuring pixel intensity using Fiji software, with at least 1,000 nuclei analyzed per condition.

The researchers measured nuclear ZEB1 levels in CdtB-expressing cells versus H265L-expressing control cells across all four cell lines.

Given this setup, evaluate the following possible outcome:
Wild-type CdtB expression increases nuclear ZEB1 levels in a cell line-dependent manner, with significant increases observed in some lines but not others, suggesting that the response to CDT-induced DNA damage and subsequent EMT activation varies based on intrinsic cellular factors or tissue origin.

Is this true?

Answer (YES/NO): NO